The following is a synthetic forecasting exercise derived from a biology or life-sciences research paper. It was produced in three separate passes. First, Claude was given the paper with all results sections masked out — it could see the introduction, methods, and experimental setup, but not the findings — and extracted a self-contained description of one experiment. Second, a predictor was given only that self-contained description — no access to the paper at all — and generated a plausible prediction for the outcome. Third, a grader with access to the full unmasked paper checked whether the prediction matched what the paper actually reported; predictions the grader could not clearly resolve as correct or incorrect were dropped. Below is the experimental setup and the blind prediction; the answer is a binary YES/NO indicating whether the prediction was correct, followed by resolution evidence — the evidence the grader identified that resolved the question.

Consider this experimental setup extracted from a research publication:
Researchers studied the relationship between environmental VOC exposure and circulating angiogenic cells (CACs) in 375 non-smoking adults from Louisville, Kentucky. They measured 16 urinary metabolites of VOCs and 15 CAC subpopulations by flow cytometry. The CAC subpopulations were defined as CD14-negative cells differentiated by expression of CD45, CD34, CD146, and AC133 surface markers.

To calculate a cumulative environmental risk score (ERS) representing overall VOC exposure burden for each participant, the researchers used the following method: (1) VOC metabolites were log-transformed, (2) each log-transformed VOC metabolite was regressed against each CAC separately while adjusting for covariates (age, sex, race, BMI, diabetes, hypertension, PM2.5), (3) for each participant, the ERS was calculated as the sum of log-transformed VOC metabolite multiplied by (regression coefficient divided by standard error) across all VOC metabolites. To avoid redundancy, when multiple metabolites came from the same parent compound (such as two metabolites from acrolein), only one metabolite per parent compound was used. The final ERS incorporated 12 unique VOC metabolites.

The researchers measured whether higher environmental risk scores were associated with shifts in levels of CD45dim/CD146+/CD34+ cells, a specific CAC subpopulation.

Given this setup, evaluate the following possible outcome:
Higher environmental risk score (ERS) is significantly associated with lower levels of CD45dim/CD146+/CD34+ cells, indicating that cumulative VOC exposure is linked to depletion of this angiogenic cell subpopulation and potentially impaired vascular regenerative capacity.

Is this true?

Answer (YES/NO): YES